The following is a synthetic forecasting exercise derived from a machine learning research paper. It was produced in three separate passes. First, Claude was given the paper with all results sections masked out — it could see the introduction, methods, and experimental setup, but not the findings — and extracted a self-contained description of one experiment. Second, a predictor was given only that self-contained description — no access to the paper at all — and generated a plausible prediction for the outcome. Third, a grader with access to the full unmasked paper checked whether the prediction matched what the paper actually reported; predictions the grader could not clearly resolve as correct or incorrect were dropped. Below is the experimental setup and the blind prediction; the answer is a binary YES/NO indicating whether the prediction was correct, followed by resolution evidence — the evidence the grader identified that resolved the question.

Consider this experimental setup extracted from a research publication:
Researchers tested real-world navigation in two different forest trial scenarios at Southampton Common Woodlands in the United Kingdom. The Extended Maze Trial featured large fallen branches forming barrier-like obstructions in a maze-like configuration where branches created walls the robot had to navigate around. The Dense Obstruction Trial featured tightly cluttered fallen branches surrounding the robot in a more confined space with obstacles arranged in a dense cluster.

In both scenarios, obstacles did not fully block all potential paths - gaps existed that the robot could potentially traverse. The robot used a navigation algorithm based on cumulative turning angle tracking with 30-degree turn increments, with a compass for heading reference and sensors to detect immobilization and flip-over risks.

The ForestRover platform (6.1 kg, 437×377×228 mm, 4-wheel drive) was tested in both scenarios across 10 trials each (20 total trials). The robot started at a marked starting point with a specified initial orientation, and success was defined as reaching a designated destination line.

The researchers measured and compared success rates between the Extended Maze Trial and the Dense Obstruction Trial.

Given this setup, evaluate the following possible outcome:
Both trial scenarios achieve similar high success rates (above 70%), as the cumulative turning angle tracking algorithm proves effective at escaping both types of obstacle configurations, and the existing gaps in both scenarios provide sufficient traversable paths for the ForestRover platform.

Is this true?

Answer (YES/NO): YES